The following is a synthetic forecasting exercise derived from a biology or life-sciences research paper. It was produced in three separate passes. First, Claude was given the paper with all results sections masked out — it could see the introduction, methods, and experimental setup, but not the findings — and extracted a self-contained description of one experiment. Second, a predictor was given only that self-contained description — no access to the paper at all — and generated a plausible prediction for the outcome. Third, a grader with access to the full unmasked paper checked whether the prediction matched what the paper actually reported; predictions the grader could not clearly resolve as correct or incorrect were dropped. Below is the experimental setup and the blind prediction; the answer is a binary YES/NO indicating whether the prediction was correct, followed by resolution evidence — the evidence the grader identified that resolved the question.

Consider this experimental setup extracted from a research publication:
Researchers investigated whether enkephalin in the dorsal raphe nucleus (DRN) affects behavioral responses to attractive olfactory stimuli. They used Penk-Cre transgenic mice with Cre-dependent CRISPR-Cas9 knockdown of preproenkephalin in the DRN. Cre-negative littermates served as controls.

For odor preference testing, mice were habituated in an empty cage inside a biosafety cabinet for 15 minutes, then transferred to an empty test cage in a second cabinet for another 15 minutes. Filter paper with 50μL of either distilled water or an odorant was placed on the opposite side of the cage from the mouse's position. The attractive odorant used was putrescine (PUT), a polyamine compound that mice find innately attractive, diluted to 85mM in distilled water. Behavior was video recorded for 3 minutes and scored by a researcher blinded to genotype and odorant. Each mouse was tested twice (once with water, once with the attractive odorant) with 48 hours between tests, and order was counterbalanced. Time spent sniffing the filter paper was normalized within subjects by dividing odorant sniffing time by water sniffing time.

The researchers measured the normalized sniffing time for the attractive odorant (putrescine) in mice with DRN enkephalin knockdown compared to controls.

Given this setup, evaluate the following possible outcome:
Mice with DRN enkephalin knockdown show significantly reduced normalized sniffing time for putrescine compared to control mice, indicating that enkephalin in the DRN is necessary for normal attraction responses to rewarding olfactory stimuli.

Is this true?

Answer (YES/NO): NO